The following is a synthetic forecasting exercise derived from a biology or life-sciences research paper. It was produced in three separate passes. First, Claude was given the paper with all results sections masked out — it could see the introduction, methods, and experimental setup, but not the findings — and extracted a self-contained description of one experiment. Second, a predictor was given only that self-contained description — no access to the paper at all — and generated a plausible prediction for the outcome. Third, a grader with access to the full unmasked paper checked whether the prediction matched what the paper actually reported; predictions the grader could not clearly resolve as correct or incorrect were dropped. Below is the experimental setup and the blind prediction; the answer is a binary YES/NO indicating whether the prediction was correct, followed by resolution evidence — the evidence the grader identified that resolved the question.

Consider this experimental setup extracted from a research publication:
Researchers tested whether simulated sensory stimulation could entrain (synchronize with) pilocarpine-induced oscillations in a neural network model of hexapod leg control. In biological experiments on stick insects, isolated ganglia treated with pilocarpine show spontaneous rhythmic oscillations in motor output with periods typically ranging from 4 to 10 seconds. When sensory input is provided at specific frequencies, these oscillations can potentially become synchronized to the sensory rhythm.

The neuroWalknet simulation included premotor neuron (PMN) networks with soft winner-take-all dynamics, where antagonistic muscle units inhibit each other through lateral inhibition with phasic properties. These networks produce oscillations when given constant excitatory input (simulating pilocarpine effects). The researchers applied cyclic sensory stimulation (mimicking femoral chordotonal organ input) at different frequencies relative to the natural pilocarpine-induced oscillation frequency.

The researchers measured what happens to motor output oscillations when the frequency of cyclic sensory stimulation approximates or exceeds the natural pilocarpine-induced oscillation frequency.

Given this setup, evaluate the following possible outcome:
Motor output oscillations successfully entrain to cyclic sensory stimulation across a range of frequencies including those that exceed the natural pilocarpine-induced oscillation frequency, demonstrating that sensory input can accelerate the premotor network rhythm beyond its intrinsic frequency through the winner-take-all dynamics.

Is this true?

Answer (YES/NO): YES